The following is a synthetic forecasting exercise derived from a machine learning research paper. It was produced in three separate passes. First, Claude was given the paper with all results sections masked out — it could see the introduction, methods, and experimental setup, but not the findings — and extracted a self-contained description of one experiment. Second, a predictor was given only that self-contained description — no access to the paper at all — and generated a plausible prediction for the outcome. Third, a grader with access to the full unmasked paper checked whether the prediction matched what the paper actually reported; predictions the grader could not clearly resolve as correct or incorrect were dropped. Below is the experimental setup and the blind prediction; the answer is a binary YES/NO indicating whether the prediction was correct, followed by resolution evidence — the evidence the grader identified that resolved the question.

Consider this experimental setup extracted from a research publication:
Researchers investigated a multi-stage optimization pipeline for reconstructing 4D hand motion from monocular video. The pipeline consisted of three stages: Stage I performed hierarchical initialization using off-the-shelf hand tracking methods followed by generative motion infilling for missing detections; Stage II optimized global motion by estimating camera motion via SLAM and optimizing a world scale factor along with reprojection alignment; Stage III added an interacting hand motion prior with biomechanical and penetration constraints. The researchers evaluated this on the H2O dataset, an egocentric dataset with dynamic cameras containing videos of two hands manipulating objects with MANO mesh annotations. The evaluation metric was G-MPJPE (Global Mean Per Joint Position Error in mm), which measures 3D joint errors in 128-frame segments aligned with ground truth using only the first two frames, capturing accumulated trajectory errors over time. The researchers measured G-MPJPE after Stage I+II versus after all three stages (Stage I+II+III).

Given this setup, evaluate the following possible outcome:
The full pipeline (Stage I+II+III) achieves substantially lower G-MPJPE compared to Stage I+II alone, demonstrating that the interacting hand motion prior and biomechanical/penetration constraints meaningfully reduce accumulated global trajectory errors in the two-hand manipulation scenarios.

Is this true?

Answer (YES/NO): YES